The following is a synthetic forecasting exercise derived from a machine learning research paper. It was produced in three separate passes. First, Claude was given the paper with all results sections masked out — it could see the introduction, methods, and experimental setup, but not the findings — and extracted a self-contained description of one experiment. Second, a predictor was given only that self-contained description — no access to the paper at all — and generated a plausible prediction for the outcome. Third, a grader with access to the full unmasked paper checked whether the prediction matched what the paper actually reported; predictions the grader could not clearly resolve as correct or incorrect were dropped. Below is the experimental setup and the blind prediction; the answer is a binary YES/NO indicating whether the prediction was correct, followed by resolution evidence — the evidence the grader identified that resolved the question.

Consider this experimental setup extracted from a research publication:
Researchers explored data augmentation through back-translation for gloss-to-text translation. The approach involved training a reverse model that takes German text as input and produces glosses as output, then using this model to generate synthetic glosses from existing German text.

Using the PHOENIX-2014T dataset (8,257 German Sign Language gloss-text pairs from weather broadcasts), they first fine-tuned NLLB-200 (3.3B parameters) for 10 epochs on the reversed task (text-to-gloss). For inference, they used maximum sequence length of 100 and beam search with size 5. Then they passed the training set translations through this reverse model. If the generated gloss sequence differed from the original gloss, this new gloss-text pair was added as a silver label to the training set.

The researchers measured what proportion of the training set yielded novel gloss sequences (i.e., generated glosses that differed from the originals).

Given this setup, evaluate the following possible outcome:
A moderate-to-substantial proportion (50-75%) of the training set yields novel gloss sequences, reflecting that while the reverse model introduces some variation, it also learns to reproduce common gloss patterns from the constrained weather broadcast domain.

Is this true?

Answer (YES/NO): NO